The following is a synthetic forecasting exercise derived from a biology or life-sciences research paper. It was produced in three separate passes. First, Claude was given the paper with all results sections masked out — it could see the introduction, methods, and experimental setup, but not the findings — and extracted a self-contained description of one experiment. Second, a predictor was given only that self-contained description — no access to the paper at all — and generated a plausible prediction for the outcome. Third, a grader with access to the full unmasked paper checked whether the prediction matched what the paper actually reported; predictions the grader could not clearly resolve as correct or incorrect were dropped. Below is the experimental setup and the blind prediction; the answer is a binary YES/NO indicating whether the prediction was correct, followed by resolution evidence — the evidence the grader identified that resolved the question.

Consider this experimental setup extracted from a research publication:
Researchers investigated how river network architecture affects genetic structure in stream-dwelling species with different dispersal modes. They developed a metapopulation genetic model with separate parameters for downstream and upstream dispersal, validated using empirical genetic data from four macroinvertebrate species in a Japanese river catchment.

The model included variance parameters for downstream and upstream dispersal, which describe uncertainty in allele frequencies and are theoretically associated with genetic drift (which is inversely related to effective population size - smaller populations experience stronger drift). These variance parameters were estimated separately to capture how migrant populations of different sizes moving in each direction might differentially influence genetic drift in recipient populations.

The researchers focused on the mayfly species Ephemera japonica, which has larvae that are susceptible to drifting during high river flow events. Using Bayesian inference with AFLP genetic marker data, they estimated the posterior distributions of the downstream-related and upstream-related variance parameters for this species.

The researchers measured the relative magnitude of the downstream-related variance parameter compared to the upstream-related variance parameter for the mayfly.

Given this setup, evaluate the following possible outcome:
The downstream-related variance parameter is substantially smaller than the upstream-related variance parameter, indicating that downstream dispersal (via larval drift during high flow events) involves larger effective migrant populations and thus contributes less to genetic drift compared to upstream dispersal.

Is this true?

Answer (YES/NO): NO